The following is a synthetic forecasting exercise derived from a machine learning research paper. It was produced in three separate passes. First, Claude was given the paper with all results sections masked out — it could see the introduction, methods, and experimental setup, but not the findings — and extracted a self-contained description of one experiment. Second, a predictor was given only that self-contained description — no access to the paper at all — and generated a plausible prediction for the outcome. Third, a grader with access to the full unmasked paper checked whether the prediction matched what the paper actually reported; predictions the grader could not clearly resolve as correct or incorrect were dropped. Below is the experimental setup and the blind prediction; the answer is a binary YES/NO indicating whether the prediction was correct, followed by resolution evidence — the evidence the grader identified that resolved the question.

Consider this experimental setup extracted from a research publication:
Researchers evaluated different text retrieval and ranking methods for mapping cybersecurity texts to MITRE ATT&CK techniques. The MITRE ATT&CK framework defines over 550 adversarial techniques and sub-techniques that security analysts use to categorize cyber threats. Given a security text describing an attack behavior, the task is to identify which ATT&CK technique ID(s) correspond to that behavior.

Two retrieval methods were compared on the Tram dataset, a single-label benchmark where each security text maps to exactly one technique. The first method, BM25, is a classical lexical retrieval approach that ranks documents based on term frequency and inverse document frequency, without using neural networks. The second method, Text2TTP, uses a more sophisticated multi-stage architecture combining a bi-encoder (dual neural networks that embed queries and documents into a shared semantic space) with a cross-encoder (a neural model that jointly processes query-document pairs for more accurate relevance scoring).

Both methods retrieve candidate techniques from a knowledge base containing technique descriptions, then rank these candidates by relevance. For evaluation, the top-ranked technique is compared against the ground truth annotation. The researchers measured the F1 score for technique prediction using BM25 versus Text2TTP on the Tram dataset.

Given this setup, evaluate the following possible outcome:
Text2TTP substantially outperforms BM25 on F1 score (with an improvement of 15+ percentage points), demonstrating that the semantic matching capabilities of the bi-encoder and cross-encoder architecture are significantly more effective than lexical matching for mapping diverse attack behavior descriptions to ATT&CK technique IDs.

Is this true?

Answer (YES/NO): NO